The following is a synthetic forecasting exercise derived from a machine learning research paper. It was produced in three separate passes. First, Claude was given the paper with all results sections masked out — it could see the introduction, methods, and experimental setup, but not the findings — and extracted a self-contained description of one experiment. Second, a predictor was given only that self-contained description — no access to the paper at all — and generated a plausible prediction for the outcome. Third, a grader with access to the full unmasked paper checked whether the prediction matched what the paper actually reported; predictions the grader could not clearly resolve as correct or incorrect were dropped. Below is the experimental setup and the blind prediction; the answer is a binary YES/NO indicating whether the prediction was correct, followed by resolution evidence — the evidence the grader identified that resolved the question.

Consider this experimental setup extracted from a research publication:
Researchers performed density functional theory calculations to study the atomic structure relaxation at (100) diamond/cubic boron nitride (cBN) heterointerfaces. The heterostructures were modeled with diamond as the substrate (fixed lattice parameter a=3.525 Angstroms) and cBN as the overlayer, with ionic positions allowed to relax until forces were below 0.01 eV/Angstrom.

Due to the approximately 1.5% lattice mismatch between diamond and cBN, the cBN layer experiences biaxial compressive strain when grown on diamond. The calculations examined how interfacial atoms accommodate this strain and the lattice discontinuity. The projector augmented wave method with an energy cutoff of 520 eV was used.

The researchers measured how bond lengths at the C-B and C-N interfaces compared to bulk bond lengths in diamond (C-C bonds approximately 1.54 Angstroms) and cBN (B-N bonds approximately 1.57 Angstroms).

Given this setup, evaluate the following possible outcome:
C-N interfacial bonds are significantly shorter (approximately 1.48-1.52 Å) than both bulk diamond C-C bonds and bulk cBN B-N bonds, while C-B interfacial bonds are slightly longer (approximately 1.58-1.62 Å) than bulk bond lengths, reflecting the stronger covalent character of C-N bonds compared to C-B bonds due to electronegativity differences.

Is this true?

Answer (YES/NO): NO